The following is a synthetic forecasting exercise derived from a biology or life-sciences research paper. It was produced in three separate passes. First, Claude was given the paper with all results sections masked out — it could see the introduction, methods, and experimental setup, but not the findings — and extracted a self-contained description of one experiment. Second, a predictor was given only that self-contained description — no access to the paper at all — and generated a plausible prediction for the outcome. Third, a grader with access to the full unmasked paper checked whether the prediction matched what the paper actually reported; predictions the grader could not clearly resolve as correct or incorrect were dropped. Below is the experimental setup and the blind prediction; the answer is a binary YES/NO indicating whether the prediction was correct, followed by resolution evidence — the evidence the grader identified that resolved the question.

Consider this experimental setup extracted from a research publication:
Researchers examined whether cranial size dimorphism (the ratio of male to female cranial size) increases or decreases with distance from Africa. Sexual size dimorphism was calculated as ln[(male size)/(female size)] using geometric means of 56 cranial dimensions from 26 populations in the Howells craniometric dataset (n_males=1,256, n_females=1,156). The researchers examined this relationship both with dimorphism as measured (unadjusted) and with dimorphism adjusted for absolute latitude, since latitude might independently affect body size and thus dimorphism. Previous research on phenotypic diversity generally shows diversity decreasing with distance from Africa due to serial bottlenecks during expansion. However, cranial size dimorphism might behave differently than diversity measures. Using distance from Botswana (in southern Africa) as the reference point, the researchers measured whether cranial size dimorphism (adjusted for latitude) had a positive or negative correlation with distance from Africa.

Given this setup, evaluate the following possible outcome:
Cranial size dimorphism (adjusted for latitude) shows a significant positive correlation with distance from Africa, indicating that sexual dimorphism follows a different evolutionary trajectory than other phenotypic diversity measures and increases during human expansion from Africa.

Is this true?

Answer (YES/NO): YES